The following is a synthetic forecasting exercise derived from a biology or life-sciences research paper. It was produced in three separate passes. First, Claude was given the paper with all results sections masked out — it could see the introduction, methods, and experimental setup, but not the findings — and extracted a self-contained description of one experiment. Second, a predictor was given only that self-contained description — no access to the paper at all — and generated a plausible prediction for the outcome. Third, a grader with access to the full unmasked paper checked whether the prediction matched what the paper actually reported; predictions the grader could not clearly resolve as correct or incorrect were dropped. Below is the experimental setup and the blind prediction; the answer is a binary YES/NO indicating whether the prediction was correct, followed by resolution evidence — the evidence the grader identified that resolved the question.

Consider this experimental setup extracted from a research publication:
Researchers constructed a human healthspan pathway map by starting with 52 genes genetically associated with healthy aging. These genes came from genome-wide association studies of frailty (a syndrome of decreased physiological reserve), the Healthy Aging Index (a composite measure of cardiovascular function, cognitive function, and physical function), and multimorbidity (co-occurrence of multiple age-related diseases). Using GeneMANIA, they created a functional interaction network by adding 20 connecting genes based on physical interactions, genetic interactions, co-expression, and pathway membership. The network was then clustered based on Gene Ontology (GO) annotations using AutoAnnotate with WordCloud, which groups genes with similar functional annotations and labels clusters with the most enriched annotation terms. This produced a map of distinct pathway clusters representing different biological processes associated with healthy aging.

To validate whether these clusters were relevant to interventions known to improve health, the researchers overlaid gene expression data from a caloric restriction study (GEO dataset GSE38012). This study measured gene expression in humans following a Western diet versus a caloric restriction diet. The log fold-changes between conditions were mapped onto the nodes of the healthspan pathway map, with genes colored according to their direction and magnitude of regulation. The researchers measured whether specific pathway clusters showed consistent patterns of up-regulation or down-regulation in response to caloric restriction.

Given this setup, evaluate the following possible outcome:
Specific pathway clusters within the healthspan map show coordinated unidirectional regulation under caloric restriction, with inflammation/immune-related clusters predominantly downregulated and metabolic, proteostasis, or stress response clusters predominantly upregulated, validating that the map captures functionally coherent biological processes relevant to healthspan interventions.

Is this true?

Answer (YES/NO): NO